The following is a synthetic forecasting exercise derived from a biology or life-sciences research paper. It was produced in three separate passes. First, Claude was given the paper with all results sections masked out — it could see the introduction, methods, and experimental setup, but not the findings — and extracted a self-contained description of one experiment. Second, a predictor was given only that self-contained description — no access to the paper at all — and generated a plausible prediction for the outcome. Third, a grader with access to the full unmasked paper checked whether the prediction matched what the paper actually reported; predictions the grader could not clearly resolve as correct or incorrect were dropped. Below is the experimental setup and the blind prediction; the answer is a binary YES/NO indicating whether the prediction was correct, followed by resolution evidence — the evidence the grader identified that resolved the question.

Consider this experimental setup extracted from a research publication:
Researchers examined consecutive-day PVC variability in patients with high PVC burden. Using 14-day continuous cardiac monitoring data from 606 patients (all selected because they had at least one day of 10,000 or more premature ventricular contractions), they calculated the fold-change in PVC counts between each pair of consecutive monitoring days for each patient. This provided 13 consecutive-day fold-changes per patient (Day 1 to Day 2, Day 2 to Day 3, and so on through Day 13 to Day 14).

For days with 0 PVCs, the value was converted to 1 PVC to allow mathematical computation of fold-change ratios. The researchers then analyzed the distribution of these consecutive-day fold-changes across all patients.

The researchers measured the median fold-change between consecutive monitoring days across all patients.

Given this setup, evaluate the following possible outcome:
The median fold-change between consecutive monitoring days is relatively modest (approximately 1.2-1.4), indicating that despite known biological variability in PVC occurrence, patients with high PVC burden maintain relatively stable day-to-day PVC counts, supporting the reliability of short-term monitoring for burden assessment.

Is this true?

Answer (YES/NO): NO